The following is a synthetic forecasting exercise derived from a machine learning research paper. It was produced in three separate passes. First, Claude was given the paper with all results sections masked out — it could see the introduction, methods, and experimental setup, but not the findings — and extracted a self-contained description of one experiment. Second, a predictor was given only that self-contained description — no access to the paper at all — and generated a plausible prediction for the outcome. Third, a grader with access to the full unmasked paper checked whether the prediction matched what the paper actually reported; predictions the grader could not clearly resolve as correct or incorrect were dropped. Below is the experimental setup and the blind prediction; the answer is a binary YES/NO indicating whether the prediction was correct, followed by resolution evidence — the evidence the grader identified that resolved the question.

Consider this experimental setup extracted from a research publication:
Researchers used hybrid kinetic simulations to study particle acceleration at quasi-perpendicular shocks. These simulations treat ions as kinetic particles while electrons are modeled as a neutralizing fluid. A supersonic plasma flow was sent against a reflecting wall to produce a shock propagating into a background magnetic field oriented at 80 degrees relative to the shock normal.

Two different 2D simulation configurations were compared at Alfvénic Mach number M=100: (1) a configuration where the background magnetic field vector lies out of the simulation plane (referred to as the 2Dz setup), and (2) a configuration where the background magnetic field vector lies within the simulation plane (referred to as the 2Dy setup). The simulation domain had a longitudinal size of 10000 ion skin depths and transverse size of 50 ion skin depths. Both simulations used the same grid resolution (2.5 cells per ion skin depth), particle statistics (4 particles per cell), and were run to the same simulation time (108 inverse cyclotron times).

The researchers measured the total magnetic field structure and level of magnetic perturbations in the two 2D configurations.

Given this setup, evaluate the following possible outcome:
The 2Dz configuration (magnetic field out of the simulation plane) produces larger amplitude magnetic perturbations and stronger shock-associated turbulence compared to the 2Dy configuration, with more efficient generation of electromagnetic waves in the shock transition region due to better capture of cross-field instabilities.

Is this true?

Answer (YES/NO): NO